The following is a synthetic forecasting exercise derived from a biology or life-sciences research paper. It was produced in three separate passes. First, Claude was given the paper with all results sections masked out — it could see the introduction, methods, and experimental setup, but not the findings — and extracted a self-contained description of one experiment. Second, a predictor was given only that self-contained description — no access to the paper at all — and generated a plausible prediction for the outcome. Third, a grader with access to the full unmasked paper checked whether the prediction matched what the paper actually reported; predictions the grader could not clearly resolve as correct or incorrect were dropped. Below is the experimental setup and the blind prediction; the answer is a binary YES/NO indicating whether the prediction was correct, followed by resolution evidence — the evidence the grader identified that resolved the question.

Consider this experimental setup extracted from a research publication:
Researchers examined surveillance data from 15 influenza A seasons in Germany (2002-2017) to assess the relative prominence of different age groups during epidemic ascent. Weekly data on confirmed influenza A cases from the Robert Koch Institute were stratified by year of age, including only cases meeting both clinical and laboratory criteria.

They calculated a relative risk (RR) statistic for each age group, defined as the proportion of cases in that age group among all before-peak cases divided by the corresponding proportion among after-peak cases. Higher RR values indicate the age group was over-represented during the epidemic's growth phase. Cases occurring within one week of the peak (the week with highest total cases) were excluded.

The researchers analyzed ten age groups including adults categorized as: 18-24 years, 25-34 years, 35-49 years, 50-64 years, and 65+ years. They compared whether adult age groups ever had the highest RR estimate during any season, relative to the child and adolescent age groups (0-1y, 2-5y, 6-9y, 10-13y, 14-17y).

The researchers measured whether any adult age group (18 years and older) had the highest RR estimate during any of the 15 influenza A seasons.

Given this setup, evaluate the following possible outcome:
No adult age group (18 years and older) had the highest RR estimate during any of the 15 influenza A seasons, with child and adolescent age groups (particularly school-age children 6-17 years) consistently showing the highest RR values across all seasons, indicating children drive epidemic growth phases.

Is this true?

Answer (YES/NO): NO